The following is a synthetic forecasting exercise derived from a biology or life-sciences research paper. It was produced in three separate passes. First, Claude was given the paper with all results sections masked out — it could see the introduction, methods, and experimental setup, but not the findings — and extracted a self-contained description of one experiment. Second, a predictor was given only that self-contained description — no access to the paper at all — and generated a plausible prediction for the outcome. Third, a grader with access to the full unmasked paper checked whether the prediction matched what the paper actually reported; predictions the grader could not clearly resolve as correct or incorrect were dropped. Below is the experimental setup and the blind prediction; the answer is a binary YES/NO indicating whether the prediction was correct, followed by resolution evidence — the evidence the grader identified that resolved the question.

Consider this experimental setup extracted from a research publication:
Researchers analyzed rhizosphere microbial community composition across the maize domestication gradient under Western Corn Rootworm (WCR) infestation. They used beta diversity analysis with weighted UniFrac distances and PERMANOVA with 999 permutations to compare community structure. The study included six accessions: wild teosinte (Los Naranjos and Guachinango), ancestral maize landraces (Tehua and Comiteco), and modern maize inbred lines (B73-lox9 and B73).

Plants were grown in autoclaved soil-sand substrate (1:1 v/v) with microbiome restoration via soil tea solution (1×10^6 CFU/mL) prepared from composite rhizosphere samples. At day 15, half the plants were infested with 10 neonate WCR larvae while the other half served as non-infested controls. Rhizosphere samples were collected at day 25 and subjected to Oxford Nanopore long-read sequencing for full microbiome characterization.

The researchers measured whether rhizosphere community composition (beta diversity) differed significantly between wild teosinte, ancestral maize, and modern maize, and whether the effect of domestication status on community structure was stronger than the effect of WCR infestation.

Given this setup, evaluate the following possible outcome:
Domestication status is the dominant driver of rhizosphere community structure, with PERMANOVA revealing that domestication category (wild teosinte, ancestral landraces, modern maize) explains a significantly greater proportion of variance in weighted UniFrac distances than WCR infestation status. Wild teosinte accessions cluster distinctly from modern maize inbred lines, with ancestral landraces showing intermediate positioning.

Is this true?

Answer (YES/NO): NO